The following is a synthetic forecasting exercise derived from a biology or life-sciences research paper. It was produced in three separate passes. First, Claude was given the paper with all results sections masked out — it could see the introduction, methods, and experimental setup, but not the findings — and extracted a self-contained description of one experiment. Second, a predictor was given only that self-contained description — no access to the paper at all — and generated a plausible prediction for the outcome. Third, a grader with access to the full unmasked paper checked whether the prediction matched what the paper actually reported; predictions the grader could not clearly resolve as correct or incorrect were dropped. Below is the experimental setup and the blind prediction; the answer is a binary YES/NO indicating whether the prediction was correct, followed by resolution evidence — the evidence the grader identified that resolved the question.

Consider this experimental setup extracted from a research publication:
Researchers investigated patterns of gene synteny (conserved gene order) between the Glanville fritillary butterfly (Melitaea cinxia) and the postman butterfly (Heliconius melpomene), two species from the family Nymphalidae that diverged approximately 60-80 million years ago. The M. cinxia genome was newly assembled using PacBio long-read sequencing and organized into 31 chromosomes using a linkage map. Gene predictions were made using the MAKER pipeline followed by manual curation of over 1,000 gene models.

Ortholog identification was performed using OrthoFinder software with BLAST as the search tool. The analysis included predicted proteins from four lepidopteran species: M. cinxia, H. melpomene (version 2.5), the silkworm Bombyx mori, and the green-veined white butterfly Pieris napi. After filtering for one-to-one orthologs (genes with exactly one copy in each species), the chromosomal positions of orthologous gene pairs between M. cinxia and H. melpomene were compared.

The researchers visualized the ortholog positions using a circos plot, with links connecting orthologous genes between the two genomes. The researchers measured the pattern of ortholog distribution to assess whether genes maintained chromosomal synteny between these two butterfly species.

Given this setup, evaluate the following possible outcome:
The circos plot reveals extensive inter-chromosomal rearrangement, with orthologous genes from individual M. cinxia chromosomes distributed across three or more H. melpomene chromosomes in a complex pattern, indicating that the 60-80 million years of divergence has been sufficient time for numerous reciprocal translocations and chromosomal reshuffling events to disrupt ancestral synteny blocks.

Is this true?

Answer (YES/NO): NO